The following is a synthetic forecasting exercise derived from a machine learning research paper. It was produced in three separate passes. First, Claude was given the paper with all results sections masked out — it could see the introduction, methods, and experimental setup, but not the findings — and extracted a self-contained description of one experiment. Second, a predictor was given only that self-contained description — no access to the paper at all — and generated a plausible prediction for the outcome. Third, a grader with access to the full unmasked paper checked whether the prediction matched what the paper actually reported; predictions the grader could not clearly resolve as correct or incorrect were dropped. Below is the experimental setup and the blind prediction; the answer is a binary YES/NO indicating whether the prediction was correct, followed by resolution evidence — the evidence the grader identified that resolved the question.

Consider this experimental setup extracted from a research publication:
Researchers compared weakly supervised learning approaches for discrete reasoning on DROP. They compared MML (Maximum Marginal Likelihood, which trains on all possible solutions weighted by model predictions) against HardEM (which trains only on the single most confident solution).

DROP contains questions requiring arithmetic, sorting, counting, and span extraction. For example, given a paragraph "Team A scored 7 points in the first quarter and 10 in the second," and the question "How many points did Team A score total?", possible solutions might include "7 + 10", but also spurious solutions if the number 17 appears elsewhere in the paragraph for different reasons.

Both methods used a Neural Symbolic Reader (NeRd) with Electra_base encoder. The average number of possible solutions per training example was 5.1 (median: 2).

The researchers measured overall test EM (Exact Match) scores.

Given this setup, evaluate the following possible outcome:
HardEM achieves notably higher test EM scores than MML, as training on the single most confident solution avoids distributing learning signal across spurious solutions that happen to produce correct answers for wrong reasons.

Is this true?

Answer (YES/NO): YES